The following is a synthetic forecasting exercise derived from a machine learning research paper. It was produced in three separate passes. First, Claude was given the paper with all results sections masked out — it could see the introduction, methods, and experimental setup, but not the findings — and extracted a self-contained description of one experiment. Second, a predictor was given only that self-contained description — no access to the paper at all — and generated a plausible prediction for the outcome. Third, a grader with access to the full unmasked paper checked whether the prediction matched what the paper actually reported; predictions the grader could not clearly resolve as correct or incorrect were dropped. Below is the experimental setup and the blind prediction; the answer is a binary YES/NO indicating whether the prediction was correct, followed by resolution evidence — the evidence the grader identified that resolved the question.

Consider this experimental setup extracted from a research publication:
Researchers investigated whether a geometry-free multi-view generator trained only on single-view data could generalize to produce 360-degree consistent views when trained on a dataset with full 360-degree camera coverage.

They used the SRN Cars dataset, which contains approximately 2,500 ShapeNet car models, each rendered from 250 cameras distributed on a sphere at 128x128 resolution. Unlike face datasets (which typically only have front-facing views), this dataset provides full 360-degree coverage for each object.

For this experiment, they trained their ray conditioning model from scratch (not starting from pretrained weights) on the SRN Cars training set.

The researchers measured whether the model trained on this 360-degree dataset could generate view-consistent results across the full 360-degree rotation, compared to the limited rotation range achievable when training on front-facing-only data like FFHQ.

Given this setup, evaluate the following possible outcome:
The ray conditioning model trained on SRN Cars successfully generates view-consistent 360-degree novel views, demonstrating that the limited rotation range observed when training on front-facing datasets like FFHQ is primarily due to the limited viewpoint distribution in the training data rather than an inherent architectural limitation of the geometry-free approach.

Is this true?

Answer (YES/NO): YES